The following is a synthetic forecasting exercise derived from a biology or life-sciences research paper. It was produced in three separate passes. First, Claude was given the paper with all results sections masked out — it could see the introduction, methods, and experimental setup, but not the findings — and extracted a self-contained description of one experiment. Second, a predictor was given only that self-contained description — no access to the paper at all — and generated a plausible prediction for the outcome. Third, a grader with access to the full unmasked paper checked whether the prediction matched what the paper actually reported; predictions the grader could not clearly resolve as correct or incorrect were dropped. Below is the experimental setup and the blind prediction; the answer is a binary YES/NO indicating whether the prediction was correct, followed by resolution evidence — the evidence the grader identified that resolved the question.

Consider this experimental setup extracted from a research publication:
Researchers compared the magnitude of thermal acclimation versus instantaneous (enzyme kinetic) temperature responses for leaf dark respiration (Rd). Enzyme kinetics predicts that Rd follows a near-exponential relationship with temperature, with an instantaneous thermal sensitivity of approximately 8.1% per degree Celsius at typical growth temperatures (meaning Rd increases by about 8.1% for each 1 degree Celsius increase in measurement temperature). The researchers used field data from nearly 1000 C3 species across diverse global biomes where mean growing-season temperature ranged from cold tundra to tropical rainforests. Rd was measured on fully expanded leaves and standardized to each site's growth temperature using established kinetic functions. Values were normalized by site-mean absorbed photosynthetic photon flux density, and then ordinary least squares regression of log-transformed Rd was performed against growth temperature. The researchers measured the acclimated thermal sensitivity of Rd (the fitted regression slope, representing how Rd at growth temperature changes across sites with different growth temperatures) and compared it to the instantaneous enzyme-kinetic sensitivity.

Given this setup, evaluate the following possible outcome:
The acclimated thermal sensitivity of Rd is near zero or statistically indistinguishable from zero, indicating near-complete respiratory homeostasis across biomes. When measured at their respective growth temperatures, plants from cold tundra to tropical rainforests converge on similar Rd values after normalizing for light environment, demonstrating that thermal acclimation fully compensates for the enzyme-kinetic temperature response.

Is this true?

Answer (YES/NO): NO